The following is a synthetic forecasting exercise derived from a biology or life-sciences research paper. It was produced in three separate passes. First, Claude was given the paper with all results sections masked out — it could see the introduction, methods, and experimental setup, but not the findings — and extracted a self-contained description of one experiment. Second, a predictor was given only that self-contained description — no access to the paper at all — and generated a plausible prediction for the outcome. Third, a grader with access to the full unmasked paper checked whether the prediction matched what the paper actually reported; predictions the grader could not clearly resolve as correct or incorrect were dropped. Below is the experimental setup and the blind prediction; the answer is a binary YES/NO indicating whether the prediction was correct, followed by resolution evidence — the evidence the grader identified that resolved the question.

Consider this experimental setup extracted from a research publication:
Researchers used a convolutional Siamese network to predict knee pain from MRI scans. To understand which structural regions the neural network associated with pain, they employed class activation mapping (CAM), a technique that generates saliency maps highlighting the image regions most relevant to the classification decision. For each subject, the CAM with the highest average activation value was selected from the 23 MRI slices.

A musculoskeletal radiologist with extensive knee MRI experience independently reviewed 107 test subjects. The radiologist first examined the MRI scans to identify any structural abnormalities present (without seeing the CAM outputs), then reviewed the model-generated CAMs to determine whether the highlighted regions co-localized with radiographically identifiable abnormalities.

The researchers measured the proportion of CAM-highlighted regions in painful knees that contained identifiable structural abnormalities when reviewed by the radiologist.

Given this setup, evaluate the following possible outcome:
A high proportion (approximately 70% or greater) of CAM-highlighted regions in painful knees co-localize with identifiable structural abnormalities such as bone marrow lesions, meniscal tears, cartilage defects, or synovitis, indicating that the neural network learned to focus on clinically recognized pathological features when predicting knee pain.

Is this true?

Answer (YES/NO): YES